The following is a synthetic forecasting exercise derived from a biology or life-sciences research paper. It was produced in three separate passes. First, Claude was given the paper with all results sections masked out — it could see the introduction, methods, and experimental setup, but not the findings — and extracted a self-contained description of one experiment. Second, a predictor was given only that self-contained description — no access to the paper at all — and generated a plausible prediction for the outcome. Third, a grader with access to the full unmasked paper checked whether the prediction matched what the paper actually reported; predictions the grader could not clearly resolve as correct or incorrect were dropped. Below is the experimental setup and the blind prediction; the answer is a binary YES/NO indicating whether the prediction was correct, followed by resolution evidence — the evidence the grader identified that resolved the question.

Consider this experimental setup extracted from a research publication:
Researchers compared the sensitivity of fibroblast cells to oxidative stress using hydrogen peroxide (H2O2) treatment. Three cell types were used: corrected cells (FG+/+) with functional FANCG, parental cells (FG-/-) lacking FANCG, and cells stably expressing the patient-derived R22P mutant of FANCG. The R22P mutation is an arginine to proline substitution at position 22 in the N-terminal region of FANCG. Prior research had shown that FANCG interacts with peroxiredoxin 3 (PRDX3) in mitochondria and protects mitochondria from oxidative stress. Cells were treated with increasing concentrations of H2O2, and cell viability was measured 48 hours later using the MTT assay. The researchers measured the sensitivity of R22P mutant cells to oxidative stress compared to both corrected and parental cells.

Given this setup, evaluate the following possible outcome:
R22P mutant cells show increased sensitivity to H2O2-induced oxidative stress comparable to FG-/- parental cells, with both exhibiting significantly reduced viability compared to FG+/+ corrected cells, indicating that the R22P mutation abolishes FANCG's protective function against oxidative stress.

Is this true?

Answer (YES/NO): YES